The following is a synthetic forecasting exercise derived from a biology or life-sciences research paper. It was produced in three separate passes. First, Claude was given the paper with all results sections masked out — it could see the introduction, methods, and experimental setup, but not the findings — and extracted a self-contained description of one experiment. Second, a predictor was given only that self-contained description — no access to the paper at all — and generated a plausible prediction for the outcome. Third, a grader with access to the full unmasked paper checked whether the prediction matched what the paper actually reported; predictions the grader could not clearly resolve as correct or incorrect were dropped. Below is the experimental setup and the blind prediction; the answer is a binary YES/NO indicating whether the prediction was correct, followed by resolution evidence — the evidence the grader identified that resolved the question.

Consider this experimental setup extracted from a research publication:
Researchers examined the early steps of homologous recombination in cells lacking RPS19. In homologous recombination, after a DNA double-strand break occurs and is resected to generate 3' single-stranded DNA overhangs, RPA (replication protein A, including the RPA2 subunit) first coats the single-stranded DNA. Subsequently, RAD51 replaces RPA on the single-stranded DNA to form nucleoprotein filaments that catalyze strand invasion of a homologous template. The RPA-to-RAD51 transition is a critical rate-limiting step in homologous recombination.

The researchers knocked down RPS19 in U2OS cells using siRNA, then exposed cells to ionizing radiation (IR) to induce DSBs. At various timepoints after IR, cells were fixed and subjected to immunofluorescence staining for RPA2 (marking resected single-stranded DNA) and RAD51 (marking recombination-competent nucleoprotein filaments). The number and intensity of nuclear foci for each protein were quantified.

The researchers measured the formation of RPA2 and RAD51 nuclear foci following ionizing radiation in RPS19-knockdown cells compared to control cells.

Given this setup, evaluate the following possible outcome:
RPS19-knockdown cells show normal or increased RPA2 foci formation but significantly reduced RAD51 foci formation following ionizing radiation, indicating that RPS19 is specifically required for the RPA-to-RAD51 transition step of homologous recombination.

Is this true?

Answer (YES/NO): YES